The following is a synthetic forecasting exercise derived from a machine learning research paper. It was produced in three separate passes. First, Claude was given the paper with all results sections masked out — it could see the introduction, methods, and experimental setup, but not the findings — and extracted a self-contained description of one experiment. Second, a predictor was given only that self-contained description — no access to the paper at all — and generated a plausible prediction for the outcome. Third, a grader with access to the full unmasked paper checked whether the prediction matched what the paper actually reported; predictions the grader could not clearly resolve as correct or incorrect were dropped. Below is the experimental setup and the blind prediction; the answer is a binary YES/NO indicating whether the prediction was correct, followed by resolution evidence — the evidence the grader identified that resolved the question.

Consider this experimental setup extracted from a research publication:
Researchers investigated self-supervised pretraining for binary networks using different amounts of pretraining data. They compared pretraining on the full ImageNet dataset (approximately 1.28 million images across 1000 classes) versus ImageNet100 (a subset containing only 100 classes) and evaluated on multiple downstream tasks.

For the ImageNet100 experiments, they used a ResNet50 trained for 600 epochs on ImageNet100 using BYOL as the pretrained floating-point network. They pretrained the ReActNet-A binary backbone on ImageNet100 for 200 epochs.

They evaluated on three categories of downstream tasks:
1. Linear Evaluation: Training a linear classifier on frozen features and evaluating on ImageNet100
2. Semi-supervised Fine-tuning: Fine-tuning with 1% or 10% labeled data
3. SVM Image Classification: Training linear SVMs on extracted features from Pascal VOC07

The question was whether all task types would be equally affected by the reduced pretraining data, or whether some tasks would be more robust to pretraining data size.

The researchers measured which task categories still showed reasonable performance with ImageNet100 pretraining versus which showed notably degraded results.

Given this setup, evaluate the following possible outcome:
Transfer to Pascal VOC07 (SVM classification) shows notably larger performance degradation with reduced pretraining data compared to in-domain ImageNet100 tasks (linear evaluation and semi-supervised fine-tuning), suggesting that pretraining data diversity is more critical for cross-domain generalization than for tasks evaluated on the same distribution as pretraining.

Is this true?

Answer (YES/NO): NO